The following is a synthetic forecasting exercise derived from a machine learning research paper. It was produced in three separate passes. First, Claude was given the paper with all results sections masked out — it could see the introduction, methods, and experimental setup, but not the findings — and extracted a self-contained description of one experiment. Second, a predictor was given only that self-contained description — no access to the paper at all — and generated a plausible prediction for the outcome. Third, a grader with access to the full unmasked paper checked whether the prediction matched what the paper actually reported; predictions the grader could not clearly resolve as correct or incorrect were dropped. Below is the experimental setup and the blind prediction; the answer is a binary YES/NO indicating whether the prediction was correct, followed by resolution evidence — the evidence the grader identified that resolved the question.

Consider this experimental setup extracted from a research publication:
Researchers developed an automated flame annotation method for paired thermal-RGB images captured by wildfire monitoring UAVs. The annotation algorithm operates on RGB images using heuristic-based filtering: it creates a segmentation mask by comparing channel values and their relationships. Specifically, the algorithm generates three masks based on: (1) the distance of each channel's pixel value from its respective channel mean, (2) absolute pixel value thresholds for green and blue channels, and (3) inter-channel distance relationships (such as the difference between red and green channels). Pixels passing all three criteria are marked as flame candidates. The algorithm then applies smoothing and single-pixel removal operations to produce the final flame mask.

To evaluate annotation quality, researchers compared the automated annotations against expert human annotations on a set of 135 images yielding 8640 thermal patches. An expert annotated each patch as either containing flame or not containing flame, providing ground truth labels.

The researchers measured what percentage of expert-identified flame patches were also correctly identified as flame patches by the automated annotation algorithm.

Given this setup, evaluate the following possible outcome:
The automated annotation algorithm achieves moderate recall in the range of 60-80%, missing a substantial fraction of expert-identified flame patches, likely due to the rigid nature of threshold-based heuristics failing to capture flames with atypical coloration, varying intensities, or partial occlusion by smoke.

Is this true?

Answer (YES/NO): NO